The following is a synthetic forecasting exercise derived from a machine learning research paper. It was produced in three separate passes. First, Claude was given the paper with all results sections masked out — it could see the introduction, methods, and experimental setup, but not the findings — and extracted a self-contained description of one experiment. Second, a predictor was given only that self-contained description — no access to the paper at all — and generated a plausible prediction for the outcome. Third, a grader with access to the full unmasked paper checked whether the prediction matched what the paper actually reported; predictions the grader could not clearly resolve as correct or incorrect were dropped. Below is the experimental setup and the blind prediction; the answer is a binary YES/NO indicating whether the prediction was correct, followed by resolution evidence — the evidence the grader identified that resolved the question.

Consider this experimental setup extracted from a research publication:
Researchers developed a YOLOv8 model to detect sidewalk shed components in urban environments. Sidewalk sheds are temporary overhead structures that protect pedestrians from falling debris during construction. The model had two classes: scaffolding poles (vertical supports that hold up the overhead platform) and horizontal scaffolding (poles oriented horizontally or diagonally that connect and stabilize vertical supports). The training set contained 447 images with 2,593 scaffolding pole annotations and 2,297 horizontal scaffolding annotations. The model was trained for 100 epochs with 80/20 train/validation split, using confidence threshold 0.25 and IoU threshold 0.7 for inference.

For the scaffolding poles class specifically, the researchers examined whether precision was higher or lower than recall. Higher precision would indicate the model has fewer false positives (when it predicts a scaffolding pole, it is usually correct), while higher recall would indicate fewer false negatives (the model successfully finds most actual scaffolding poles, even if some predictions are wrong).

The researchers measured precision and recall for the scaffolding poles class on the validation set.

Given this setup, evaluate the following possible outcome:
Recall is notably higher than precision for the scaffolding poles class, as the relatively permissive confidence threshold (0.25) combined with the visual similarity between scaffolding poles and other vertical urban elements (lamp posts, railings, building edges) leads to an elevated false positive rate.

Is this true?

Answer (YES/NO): NO